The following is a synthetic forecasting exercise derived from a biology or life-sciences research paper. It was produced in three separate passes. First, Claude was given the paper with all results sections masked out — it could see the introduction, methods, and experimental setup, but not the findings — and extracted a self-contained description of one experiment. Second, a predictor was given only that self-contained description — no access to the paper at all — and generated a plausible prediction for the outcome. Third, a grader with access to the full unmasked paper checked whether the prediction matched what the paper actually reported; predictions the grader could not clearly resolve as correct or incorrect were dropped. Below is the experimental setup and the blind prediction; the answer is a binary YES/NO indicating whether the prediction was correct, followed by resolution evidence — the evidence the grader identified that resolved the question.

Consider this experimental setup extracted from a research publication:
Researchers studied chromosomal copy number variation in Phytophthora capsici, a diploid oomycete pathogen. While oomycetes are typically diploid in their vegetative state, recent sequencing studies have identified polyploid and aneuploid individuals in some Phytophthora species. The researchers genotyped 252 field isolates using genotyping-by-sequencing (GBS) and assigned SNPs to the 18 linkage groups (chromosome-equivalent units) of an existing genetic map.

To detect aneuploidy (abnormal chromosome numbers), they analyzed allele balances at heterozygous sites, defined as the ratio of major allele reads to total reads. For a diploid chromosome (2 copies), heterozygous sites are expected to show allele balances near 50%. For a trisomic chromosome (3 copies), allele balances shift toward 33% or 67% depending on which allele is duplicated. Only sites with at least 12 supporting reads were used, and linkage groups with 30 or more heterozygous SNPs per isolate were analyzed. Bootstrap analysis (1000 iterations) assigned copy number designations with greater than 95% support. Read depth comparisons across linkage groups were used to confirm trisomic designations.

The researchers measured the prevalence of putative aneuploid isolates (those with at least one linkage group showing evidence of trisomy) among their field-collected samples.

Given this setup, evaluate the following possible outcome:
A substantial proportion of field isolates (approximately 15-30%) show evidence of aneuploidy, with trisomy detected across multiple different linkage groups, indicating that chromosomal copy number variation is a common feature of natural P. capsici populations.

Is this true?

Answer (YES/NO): NO